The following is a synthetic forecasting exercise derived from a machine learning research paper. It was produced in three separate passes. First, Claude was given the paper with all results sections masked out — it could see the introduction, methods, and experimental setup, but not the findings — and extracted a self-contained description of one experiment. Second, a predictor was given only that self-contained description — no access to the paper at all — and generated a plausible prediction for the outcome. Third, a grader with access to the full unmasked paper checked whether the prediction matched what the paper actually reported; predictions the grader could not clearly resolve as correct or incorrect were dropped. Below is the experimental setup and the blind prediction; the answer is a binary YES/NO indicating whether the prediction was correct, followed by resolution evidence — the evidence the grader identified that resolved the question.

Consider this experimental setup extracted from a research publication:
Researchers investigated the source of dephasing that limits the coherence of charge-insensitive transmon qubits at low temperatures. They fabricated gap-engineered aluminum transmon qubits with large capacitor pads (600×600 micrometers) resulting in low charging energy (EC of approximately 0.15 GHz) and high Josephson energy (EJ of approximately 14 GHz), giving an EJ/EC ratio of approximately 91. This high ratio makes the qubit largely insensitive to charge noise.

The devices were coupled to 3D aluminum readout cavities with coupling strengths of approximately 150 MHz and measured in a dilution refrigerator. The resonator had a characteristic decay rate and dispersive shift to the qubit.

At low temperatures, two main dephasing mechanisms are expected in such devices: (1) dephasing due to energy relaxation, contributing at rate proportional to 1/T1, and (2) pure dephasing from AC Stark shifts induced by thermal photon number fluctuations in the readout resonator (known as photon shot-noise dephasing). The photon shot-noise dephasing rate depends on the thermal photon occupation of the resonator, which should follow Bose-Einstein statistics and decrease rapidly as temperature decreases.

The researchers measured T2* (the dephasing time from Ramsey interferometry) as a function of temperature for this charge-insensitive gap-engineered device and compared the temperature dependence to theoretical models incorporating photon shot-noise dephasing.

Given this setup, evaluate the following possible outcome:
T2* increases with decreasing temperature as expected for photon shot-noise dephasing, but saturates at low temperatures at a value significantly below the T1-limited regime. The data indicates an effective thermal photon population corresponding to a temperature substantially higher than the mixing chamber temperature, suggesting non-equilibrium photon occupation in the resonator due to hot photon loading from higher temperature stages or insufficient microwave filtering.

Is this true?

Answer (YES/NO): YES